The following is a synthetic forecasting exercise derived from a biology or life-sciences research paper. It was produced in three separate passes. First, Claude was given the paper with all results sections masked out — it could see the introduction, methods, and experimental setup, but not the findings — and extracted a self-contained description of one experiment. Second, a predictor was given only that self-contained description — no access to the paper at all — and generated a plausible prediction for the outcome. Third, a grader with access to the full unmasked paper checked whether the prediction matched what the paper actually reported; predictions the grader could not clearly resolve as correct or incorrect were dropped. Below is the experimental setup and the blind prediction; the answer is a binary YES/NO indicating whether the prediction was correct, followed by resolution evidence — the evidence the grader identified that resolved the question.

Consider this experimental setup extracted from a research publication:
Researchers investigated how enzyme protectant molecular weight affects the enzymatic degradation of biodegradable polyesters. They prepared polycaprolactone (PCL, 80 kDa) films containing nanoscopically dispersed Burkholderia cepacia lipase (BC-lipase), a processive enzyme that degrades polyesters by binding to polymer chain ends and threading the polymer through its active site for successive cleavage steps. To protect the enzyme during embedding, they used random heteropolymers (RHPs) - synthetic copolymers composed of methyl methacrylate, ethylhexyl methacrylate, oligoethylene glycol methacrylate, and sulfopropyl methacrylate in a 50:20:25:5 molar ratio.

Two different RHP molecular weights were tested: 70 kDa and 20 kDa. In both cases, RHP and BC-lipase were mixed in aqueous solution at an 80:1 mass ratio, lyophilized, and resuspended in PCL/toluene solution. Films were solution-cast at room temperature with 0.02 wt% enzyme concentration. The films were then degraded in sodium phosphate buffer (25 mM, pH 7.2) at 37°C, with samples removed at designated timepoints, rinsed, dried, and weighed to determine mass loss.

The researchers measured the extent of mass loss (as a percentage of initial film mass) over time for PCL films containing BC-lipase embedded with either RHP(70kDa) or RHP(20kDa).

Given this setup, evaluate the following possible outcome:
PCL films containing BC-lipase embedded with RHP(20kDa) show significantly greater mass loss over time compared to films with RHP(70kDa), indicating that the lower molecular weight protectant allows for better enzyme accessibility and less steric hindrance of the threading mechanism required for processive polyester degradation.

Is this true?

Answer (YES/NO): NO